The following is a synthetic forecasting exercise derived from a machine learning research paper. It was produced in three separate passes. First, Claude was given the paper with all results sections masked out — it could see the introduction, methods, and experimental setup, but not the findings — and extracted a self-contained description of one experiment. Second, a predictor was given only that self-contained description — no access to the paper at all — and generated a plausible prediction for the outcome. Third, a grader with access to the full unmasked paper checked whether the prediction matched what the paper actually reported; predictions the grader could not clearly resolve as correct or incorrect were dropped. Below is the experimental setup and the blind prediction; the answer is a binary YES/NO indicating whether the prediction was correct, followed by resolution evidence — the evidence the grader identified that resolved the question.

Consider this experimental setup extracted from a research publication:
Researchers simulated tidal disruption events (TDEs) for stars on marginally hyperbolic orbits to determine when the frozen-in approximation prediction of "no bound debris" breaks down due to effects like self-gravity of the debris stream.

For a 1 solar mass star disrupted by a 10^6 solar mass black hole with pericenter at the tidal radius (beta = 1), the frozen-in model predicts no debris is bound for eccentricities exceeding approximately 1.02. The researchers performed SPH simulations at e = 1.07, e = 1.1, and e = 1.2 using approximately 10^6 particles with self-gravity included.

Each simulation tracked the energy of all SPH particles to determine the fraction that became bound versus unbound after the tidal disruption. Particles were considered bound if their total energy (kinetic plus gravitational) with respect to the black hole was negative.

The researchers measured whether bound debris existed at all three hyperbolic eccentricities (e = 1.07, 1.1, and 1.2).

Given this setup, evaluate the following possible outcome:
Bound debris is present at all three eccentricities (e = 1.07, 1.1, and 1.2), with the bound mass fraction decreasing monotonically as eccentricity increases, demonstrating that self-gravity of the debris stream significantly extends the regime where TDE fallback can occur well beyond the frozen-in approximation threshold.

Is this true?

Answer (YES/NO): NO